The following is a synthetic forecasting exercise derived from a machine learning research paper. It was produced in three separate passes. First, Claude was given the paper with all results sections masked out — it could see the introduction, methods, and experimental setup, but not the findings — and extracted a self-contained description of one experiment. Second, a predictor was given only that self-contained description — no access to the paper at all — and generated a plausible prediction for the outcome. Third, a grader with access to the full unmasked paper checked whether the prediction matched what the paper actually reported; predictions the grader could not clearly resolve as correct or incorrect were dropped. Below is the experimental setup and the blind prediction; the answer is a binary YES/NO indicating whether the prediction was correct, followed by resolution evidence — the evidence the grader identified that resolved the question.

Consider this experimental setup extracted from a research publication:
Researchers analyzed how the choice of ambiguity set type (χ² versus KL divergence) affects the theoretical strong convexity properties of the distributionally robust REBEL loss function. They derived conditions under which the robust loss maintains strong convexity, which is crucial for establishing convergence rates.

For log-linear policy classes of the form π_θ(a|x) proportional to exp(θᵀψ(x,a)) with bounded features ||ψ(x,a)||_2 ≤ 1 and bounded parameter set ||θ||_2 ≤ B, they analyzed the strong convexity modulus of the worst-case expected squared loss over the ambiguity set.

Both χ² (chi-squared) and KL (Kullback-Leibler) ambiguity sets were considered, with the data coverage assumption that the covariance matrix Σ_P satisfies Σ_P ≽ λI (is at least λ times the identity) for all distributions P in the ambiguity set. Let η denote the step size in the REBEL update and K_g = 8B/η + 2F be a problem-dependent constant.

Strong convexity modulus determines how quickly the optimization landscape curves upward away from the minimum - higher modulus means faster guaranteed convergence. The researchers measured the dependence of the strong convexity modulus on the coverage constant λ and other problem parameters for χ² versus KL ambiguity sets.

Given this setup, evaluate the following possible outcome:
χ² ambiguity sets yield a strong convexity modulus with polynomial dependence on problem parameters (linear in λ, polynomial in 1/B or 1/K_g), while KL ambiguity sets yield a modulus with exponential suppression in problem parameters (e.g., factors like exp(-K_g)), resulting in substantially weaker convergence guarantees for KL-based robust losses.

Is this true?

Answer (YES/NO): YES